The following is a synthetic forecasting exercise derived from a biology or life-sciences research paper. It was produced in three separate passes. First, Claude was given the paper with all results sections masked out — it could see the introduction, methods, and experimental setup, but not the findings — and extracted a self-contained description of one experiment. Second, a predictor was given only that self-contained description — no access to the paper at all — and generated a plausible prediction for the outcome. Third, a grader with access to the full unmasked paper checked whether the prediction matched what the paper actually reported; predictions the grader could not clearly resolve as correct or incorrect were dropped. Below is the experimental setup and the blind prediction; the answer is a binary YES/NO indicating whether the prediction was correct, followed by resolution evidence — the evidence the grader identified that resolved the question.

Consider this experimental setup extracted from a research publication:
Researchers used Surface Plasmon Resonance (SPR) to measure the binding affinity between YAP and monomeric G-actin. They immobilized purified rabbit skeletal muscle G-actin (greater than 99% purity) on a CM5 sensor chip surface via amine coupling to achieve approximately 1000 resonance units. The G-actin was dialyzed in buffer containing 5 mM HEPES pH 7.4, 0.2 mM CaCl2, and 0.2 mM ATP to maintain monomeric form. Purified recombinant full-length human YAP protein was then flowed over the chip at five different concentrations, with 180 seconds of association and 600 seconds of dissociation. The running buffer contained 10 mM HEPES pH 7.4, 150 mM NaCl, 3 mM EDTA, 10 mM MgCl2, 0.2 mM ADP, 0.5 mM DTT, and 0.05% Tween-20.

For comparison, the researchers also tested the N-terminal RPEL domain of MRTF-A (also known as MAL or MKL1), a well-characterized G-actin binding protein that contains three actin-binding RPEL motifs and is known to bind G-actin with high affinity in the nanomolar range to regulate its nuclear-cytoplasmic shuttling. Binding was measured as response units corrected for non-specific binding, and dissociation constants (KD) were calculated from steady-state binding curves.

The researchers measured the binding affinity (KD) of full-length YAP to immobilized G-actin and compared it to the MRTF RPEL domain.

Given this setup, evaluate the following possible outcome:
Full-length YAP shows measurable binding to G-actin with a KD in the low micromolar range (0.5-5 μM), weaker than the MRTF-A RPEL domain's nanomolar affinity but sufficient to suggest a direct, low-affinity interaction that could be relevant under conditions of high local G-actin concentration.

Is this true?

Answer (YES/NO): NO